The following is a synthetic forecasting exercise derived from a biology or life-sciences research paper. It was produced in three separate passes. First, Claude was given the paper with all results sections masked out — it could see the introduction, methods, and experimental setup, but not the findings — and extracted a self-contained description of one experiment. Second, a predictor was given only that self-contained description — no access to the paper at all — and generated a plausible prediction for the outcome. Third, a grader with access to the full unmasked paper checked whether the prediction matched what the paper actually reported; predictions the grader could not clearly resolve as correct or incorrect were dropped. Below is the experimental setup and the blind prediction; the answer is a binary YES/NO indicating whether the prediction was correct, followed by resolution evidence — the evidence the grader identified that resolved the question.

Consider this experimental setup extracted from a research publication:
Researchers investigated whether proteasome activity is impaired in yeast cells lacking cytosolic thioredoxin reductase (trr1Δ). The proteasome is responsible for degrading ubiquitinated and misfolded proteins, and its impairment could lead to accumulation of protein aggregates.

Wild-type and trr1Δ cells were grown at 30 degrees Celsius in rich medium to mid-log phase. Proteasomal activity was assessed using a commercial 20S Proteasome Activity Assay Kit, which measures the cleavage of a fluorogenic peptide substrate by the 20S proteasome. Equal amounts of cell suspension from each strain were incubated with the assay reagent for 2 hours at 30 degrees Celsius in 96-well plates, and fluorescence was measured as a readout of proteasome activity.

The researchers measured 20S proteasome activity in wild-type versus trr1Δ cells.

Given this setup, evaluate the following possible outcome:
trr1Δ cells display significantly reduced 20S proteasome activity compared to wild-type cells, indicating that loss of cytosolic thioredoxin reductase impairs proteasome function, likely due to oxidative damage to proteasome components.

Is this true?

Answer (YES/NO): NO